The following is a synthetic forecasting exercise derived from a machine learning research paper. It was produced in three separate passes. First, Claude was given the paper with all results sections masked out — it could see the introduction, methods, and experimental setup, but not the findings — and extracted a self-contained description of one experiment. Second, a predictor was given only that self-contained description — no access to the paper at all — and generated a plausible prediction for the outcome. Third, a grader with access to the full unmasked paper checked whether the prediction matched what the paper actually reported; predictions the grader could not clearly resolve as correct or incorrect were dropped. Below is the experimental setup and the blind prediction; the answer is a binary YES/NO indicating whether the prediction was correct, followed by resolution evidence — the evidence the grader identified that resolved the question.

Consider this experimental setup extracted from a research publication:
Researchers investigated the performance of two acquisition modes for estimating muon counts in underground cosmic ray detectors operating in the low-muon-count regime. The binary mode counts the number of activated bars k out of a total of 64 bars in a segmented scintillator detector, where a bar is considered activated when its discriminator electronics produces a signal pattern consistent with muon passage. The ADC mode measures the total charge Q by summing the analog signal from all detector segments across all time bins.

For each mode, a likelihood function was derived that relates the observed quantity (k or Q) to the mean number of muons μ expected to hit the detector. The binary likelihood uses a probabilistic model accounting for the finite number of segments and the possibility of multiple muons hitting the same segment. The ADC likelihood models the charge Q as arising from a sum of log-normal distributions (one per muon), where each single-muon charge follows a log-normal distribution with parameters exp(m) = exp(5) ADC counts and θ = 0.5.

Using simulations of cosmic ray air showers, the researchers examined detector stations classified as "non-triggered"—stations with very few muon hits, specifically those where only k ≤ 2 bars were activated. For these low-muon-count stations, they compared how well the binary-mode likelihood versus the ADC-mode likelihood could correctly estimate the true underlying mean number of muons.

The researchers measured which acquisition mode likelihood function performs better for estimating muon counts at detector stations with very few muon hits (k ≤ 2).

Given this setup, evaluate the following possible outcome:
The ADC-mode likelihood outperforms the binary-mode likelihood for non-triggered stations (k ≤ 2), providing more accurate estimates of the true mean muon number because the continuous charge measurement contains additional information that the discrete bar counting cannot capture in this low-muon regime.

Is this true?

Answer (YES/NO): NO